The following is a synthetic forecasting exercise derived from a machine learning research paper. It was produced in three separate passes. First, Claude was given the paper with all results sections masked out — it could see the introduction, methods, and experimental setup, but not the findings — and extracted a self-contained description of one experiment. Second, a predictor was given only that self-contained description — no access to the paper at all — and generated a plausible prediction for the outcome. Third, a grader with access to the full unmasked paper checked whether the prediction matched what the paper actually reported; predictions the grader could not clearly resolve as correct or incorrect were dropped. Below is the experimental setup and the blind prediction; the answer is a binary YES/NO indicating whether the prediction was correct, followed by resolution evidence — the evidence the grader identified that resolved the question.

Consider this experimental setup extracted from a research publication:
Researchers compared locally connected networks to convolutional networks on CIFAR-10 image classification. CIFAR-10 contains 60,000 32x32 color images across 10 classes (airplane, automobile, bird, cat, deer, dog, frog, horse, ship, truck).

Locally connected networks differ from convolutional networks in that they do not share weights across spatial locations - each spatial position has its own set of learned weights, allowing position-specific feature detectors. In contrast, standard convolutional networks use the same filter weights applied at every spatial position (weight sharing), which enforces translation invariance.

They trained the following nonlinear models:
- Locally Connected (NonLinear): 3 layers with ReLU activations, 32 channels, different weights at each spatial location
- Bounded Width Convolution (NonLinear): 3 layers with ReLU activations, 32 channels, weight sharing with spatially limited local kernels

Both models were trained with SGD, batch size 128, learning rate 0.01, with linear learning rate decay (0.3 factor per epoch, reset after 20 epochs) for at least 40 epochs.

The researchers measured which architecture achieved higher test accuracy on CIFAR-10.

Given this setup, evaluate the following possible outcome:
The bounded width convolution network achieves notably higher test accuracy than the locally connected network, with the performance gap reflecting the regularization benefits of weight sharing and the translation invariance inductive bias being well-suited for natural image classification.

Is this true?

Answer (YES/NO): YES